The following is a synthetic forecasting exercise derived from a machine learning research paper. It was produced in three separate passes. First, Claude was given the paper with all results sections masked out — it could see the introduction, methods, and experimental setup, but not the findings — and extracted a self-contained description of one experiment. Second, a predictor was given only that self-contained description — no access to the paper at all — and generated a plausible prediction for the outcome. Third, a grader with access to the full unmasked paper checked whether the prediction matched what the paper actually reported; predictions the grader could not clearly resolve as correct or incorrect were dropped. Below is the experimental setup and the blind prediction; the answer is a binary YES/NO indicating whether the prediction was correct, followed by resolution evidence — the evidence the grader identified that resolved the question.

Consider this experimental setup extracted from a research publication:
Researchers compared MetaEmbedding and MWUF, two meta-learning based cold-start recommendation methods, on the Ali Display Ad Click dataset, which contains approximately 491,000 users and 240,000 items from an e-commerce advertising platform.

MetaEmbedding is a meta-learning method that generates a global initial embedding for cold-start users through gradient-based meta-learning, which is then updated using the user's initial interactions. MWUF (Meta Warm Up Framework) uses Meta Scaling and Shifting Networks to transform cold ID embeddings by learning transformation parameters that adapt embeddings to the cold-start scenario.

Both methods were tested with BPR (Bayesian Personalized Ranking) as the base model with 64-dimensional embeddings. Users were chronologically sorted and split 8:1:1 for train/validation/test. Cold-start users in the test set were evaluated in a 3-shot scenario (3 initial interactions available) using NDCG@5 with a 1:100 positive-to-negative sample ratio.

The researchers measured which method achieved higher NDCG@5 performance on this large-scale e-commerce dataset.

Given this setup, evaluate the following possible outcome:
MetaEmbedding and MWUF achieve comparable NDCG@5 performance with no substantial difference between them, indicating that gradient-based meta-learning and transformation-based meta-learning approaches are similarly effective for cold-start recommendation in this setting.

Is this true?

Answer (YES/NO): NO